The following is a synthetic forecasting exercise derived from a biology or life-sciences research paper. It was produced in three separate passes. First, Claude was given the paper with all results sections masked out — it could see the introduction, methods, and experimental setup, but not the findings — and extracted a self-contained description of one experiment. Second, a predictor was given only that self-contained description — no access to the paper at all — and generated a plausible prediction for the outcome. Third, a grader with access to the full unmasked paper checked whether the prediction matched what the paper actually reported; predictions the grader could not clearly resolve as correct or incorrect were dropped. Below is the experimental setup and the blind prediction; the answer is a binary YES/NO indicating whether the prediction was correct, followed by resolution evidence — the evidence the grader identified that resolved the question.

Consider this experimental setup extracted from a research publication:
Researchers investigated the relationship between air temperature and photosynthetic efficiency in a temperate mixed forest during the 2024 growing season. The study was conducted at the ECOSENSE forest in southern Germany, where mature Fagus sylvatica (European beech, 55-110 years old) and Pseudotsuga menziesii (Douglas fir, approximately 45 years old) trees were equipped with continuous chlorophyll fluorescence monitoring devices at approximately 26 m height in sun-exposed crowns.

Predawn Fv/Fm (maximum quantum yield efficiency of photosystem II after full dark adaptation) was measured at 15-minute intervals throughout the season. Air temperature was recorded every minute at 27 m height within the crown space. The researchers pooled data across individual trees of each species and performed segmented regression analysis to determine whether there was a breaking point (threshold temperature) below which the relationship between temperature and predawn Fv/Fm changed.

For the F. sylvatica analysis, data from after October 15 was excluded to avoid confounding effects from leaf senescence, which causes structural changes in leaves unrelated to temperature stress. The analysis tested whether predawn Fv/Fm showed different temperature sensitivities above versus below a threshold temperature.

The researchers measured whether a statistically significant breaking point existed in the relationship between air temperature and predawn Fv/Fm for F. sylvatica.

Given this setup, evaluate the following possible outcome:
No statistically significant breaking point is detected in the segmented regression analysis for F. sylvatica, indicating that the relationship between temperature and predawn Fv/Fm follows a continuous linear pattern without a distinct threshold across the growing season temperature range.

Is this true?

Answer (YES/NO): NO